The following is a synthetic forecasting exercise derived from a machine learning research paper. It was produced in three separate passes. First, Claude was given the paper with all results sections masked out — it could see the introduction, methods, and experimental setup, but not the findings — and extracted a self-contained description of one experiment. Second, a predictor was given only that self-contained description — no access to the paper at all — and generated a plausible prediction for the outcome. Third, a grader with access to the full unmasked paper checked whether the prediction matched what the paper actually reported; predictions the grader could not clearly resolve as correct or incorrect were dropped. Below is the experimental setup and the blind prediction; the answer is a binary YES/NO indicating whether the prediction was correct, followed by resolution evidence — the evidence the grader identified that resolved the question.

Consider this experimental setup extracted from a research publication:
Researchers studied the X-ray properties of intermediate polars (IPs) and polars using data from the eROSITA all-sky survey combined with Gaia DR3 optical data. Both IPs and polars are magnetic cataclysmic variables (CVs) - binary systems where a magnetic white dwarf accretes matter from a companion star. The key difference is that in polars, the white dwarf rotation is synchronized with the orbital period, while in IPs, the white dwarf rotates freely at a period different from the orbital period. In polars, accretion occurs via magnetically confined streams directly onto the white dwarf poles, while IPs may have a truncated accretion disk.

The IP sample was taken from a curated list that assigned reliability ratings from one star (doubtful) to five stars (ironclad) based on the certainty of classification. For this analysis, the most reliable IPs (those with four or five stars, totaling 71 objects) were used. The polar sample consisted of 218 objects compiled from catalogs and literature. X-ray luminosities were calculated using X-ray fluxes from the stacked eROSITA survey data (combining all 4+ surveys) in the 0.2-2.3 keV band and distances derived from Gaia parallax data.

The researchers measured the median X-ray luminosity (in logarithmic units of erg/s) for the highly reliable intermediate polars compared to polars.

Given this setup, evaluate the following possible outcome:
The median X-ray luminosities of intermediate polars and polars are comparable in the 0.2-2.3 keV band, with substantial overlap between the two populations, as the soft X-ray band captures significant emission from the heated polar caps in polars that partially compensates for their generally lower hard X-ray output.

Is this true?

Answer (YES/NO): NO